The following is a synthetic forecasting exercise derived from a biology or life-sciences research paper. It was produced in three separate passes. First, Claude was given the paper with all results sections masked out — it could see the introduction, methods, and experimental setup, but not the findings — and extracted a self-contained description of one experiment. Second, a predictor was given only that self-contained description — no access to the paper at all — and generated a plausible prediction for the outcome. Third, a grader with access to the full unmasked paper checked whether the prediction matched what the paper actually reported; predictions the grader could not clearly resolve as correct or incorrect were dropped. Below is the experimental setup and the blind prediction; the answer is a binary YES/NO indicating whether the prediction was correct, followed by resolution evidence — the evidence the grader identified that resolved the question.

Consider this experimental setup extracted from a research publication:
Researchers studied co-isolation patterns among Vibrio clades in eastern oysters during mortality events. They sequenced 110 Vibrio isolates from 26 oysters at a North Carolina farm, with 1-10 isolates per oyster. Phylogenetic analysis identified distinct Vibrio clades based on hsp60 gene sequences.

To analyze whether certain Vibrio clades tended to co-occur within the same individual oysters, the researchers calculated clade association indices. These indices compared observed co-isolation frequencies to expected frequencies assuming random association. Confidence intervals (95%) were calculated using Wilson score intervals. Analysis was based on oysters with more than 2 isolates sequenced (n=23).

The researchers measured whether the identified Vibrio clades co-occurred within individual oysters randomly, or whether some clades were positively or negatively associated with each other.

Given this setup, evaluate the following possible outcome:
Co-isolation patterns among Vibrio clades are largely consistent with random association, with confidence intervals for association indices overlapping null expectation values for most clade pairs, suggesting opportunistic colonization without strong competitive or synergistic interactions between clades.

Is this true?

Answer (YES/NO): NO